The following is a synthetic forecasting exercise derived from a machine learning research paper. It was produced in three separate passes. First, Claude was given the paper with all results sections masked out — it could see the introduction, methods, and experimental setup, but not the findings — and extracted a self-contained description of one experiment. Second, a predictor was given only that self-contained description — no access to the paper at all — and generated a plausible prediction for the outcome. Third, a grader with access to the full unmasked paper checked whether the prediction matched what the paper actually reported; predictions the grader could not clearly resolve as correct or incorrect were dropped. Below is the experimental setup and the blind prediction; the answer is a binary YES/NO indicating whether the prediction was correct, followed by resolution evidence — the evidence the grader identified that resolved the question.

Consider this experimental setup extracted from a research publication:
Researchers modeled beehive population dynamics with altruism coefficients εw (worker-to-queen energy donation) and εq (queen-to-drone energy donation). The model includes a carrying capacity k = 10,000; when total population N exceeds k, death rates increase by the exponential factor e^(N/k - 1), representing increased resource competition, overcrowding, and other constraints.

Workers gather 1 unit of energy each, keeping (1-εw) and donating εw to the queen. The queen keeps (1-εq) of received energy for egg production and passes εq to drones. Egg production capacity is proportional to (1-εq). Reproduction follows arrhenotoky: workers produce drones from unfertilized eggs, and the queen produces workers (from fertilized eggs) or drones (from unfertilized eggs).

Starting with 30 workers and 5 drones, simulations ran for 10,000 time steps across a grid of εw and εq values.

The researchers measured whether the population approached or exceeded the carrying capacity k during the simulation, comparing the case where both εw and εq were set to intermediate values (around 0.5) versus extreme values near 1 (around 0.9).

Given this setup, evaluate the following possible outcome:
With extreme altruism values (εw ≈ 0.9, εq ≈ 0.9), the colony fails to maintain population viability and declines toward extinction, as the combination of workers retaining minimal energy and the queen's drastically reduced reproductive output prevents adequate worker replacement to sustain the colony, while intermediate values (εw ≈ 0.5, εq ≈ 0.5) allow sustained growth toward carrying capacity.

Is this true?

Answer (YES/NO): NO